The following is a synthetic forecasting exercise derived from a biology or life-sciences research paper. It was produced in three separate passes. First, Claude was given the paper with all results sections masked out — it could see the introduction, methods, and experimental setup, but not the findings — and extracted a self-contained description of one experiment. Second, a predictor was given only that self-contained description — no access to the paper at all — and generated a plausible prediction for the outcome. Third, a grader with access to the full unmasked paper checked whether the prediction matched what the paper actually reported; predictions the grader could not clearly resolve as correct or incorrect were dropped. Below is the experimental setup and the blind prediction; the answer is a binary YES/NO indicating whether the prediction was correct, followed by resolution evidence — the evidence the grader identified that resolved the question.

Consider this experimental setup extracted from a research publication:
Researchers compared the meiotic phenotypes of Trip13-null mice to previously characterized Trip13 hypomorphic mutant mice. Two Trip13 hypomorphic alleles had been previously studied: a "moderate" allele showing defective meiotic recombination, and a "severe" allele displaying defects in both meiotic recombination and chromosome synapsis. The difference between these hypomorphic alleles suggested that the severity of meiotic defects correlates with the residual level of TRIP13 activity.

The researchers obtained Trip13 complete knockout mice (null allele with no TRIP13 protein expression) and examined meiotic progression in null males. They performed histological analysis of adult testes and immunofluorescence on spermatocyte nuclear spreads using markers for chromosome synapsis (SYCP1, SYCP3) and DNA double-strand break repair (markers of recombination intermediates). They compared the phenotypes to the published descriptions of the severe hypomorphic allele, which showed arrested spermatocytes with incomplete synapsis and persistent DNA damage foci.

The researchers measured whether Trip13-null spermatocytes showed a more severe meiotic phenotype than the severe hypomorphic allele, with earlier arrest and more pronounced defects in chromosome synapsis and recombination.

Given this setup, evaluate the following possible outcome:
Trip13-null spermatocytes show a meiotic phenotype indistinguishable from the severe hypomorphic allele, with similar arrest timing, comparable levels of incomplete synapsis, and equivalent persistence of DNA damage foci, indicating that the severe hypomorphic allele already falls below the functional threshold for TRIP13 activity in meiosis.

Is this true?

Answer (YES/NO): NO